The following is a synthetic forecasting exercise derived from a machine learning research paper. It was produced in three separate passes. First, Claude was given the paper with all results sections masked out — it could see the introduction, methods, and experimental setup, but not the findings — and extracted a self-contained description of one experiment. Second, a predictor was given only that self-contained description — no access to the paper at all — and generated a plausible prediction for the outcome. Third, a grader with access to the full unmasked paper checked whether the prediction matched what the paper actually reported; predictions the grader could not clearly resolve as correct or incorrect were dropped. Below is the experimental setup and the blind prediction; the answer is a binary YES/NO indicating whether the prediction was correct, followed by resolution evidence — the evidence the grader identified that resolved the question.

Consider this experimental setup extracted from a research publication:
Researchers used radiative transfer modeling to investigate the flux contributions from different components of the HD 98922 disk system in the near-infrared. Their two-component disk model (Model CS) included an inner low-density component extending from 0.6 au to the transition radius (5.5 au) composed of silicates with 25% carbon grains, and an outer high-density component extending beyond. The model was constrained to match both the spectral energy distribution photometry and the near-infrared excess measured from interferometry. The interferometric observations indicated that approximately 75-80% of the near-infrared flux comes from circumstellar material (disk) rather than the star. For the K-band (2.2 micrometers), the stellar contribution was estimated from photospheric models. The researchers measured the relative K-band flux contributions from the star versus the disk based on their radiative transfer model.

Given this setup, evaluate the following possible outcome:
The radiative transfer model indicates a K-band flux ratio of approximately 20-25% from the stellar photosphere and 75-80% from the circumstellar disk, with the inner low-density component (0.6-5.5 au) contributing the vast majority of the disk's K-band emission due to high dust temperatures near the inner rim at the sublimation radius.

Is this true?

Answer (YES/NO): YES